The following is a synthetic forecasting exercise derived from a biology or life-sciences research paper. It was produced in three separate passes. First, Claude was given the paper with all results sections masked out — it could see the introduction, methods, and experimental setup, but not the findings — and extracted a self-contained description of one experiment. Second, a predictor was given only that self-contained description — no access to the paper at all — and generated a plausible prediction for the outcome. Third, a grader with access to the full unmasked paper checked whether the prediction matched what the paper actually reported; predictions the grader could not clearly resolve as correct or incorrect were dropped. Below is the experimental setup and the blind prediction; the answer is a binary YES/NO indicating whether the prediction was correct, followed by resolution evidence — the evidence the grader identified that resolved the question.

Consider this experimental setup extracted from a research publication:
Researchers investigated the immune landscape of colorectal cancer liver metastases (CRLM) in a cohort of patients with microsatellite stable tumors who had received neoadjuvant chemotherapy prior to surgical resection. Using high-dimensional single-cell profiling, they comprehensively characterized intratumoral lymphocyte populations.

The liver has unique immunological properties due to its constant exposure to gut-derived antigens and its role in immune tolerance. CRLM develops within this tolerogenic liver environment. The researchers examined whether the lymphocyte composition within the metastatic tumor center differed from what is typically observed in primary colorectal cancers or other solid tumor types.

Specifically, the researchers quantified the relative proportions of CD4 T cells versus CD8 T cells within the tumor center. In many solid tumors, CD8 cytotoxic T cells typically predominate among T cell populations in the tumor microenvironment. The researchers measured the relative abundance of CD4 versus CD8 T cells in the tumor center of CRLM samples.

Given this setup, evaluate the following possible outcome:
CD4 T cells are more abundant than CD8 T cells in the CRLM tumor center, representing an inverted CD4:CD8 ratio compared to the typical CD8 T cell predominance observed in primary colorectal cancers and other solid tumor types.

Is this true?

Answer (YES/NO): YES